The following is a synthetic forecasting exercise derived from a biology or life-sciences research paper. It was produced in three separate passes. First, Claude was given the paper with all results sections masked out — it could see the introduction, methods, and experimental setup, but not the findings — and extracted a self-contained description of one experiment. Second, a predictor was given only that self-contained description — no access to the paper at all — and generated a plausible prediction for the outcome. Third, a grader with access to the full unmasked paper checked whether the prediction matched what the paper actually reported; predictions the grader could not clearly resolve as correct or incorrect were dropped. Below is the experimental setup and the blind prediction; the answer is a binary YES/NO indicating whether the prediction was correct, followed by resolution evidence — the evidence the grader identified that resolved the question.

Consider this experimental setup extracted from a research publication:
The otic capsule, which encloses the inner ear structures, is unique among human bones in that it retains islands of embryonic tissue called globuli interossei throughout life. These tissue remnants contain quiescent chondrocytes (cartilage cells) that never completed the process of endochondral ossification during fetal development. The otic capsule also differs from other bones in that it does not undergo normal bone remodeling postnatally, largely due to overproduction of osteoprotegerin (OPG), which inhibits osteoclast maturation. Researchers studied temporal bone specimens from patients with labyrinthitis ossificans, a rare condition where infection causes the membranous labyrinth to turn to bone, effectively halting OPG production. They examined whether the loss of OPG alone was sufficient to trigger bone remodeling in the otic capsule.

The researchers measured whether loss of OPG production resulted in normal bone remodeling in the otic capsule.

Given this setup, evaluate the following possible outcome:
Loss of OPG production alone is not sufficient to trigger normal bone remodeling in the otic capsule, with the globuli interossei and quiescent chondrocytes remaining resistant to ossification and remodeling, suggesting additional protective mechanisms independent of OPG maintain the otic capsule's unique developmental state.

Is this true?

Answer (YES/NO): YES